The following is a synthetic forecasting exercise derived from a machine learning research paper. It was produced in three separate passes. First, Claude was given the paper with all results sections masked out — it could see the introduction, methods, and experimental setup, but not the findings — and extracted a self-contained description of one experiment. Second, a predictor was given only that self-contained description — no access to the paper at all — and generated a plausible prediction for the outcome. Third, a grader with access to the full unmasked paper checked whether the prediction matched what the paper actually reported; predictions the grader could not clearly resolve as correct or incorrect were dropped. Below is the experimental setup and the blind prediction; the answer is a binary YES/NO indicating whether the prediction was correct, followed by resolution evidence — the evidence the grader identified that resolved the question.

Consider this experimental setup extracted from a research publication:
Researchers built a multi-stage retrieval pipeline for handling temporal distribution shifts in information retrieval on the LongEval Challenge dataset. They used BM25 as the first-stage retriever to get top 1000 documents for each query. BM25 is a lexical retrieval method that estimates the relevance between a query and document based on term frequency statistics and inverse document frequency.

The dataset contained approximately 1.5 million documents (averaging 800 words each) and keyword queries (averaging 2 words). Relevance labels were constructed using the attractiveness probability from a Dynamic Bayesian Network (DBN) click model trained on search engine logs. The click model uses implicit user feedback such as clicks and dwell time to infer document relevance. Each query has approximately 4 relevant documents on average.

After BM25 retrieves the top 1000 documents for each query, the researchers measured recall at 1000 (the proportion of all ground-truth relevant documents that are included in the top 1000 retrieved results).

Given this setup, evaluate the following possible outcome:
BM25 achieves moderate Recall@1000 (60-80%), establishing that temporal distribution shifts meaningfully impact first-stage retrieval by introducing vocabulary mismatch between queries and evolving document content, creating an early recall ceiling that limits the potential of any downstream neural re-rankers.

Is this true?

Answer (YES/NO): NO